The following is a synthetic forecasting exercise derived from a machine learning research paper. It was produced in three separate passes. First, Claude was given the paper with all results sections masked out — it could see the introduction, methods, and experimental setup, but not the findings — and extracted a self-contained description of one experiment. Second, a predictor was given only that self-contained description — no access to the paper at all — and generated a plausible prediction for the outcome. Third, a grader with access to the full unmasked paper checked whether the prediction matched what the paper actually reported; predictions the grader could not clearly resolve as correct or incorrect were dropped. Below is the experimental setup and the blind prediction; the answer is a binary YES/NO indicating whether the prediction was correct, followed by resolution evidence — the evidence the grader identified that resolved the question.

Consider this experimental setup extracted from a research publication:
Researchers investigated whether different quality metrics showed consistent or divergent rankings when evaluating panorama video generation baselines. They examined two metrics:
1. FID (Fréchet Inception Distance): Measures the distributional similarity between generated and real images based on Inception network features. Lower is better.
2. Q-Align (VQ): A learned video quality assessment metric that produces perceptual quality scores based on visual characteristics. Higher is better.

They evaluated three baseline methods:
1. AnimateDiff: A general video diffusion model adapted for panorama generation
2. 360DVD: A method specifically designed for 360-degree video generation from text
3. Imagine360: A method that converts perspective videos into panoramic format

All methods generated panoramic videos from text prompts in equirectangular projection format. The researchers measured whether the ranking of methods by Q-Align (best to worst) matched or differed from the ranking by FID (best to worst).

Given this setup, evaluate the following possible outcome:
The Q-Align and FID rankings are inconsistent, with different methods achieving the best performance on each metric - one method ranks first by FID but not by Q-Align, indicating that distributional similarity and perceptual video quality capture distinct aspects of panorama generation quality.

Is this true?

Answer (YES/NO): YES